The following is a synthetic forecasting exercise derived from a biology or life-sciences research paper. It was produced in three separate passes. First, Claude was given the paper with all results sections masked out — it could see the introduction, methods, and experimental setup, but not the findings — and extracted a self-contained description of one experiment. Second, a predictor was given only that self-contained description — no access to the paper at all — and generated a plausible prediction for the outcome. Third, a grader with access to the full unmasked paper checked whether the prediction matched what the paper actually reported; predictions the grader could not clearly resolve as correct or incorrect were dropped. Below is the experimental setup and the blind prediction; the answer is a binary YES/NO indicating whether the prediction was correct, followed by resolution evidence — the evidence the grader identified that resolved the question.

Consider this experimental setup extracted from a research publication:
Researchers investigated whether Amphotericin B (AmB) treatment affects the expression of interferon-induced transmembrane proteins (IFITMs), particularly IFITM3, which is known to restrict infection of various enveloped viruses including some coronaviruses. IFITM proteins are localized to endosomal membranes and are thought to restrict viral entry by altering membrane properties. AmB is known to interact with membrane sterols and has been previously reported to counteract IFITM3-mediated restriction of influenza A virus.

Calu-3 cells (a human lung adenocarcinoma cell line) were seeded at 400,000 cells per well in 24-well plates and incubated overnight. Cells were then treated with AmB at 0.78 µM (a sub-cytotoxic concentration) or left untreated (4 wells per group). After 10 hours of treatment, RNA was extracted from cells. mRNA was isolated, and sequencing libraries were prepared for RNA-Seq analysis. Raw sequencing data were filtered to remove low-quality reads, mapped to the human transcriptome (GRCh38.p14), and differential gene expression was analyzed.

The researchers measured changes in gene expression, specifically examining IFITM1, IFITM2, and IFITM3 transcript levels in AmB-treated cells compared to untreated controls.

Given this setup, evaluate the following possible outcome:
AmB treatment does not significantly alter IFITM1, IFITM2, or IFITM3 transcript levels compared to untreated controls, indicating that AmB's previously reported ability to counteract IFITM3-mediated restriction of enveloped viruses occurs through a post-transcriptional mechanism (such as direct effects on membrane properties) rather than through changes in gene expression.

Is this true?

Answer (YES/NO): YES